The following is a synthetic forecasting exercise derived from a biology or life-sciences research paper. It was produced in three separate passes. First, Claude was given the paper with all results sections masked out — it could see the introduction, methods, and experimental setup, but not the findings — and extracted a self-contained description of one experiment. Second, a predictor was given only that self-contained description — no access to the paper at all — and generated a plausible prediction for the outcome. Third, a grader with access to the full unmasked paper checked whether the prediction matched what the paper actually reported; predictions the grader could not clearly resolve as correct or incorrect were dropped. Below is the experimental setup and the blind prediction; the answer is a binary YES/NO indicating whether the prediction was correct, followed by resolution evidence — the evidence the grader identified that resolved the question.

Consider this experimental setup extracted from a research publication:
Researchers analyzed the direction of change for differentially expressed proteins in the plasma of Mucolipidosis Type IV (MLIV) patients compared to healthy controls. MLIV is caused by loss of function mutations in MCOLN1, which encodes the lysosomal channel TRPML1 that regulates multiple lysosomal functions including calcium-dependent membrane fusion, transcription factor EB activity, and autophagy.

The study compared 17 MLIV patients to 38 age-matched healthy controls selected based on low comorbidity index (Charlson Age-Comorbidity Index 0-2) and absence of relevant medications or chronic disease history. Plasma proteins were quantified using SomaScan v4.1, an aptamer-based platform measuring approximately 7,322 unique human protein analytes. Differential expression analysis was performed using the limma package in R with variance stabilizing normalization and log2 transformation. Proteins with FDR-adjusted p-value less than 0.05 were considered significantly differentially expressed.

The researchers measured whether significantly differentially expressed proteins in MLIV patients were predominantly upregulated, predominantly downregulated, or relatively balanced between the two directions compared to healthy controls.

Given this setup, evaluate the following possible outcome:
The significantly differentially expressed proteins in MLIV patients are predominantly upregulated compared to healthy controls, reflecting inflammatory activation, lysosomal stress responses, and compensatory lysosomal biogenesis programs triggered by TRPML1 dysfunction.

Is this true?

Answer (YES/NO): NO